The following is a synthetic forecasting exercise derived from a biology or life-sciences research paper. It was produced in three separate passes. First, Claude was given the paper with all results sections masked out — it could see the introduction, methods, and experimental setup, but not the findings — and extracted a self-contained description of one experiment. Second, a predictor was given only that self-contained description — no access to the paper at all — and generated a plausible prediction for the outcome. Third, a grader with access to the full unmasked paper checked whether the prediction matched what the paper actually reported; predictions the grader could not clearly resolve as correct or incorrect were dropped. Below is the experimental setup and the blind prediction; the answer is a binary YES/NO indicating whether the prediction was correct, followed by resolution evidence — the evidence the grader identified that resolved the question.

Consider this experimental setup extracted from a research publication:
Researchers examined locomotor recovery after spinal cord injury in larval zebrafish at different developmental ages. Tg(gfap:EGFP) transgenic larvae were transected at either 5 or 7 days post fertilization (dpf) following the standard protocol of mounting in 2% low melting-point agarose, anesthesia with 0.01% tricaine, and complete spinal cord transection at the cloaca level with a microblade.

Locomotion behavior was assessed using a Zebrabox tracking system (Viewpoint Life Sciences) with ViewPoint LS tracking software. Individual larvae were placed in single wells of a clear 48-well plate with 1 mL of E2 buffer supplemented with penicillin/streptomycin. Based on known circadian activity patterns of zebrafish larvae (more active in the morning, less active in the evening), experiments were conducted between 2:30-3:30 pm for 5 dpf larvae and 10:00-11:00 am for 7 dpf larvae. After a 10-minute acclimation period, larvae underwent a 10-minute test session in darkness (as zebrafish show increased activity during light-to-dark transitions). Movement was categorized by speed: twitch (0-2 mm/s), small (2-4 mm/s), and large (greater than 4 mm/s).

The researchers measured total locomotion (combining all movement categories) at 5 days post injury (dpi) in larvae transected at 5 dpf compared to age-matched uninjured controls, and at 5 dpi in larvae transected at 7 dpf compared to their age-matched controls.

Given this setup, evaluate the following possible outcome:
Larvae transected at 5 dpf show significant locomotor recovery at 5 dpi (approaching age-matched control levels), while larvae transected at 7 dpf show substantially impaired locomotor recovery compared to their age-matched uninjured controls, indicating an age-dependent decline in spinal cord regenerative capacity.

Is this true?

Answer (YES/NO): NO